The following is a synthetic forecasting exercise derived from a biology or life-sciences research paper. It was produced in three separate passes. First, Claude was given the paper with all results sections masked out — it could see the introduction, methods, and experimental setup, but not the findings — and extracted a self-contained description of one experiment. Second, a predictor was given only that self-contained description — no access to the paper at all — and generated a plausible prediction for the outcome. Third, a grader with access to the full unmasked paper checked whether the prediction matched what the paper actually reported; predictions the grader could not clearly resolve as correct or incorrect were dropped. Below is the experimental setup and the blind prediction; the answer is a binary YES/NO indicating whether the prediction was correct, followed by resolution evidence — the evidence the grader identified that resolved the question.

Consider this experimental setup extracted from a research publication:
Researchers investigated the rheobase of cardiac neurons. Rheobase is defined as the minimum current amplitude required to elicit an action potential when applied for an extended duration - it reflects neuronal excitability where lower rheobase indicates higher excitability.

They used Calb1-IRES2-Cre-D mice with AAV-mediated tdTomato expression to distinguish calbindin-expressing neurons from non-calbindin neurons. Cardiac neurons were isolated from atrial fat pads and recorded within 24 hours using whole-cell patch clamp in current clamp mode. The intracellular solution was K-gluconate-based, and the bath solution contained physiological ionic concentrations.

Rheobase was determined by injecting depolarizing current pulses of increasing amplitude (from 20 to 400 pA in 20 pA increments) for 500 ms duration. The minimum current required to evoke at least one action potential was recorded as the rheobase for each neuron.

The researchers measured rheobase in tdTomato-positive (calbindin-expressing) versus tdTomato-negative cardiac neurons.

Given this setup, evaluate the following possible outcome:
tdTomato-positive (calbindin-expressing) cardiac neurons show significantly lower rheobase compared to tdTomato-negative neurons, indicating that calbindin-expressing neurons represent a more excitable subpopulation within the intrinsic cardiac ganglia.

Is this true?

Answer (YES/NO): NO